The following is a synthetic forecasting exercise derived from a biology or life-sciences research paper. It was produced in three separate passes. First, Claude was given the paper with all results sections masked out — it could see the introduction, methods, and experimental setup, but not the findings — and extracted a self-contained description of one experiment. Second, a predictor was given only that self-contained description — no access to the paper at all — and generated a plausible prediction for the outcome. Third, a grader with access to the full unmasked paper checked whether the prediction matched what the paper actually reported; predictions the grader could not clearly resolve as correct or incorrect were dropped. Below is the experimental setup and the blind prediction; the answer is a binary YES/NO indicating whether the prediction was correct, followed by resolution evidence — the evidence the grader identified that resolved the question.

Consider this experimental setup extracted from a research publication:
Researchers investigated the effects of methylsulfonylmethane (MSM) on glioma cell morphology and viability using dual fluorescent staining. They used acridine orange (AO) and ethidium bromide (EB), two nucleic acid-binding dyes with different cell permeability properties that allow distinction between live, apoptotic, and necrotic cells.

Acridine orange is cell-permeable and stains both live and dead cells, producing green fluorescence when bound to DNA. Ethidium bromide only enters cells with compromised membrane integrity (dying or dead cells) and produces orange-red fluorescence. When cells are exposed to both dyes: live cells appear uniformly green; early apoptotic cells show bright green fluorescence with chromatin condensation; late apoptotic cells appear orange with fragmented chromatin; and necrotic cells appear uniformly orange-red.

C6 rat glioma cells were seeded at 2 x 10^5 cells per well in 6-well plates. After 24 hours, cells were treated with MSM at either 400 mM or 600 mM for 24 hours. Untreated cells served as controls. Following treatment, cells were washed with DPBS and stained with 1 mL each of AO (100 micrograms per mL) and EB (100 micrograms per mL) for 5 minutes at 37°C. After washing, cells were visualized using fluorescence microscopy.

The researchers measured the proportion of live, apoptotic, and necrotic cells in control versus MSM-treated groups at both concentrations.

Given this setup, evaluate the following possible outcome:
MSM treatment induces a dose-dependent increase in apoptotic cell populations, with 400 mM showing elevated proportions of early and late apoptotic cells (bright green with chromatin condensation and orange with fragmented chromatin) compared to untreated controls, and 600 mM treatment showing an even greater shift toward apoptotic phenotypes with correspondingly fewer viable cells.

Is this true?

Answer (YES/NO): YES